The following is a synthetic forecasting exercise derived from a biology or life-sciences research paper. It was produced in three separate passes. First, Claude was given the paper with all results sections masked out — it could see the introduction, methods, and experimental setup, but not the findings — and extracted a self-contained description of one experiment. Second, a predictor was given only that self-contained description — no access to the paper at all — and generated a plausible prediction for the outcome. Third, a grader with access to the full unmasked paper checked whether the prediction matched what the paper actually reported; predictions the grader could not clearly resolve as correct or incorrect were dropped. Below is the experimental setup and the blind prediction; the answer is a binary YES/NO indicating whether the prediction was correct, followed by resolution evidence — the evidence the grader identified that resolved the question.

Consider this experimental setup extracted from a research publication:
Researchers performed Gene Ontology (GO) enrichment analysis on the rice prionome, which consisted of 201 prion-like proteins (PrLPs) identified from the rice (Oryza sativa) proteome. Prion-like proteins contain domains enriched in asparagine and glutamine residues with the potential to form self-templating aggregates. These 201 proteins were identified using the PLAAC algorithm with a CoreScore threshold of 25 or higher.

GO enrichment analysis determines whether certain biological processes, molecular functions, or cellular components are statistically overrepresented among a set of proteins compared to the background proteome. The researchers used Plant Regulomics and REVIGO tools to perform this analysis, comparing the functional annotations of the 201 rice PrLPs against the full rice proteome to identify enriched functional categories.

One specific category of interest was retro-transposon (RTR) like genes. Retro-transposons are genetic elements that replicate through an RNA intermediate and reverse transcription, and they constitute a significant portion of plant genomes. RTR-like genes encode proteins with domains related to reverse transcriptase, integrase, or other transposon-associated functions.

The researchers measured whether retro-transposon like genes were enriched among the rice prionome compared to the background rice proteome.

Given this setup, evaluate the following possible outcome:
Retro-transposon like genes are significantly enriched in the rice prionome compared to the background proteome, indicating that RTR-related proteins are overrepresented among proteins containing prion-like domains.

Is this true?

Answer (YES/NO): YES